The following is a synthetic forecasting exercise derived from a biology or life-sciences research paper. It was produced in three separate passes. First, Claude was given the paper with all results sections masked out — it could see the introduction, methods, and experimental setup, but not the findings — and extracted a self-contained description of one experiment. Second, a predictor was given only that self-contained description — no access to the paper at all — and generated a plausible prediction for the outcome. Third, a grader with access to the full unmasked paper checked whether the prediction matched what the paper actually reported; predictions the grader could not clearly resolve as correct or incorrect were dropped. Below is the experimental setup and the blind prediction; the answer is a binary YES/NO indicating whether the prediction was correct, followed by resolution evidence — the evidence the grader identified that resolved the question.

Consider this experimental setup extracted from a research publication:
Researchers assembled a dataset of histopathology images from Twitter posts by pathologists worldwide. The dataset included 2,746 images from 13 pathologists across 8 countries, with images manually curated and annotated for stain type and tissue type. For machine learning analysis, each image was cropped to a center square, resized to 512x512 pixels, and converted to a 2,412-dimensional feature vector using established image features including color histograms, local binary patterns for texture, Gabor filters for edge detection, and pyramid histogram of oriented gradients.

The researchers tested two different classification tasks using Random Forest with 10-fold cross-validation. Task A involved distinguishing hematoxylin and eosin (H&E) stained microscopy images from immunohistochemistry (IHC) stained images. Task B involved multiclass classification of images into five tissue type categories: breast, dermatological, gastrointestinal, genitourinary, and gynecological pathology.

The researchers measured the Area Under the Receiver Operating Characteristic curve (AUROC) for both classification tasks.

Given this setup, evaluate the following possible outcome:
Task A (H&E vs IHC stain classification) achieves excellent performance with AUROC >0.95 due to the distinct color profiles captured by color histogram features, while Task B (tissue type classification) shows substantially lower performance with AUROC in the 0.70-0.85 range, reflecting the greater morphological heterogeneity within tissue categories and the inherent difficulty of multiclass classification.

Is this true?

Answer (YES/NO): YES